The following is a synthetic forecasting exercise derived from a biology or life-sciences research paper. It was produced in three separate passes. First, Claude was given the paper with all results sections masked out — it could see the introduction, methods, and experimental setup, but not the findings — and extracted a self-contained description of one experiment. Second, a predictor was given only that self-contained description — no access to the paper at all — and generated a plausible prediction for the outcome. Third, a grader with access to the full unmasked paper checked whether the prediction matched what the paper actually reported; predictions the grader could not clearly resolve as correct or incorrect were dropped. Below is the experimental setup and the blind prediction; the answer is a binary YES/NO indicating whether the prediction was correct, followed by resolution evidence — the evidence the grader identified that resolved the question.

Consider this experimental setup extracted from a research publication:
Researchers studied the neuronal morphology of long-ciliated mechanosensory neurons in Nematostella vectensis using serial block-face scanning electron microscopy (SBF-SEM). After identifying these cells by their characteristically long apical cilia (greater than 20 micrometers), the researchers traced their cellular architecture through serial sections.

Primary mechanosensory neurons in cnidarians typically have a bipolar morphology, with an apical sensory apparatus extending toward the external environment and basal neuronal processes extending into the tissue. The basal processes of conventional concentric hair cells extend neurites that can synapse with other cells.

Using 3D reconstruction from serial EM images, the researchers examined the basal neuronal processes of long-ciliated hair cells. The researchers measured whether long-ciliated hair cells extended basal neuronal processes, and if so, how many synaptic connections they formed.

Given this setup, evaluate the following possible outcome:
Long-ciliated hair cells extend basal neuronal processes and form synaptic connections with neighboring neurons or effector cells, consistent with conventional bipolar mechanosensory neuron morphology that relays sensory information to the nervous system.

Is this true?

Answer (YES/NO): YES